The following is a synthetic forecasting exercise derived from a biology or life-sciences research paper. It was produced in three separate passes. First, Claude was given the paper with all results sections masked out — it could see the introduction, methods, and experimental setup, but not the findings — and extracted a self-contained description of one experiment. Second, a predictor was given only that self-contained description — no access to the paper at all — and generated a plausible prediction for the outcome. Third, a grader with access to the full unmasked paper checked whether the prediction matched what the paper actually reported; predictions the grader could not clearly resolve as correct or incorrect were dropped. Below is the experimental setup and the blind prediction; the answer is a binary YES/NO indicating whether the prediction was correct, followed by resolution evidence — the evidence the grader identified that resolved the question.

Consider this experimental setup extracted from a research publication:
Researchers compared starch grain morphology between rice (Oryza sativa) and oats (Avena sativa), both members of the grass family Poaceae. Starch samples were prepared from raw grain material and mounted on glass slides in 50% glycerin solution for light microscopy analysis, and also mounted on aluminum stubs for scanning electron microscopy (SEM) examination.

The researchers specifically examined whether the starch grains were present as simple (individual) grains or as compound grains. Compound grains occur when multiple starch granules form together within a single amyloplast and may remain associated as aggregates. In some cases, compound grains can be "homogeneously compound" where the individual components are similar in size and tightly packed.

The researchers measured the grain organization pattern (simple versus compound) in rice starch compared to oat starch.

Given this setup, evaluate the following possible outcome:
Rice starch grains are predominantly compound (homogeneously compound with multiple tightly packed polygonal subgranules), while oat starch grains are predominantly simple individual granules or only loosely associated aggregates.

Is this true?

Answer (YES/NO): NO